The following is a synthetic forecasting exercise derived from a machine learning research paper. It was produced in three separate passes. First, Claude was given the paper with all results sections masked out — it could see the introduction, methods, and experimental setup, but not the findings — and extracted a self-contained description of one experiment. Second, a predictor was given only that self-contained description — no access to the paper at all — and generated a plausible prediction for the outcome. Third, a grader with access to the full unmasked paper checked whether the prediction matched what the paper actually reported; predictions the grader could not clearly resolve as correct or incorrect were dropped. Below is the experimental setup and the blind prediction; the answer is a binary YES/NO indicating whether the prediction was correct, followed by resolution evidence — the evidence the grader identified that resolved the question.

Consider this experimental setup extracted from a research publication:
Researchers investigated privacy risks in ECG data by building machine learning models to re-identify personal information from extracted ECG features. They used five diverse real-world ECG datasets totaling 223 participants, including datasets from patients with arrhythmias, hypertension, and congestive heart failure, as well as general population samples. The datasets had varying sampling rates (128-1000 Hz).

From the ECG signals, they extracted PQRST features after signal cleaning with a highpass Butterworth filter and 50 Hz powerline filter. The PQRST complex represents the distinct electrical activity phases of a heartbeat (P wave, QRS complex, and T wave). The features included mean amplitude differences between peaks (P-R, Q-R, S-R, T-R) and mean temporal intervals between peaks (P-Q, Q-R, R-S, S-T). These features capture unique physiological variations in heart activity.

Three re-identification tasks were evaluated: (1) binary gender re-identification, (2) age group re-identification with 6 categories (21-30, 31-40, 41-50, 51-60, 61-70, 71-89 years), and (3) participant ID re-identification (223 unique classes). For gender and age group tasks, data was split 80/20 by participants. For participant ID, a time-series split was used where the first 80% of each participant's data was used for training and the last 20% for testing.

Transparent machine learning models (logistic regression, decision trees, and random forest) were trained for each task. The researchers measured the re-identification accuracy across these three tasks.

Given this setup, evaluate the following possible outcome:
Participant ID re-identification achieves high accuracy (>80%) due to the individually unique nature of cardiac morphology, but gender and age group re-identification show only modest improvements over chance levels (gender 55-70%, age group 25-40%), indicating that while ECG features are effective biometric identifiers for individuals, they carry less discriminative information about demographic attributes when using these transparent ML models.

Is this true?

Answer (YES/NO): NO